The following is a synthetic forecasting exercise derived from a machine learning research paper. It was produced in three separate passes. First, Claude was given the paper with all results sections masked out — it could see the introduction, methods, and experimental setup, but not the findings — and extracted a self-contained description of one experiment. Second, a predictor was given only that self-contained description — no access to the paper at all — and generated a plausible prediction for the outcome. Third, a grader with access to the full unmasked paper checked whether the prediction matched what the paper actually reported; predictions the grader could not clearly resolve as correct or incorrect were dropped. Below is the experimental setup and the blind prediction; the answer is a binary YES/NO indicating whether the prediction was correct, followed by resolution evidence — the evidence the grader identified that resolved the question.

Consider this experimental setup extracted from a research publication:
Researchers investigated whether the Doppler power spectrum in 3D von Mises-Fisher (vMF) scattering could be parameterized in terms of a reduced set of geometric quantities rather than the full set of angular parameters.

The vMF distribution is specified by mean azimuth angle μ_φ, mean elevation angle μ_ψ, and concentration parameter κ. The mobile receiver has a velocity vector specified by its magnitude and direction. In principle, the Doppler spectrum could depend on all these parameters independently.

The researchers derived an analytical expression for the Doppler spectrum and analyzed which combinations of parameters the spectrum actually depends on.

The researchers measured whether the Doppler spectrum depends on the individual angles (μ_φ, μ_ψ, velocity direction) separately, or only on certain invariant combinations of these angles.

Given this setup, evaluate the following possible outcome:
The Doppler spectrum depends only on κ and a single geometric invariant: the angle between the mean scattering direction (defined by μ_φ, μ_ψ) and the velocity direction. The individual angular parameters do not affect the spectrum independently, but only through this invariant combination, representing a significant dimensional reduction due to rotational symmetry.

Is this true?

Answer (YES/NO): YES